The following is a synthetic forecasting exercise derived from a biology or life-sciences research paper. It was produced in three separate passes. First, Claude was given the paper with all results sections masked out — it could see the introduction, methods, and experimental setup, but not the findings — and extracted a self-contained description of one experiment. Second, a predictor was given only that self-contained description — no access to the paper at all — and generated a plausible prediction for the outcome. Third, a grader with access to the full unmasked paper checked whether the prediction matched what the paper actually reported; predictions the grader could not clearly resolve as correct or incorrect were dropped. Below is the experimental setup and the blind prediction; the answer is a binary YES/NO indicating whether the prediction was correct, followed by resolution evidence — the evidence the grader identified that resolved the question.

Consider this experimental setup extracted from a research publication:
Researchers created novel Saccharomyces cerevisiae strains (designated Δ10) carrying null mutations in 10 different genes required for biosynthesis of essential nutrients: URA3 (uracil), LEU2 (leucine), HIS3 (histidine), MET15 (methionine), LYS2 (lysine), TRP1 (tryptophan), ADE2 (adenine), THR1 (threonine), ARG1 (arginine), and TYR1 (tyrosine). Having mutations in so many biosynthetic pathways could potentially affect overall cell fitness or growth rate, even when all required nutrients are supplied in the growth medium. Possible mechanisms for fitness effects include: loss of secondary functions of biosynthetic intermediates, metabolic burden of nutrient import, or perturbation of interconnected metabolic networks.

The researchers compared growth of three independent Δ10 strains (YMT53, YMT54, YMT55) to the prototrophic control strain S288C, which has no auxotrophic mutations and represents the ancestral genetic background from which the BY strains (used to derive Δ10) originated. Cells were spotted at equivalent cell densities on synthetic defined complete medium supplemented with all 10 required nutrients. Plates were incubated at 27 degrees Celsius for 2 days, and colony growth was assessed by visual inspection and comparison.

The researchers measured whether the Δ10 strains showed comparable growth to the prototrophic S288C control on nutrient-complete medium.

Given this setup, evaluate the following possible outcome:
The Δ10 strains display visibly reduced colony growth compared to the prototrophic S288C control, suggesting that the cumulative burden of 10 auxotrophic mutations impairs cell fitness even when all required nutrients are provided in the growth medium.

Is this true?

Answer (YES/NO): YES